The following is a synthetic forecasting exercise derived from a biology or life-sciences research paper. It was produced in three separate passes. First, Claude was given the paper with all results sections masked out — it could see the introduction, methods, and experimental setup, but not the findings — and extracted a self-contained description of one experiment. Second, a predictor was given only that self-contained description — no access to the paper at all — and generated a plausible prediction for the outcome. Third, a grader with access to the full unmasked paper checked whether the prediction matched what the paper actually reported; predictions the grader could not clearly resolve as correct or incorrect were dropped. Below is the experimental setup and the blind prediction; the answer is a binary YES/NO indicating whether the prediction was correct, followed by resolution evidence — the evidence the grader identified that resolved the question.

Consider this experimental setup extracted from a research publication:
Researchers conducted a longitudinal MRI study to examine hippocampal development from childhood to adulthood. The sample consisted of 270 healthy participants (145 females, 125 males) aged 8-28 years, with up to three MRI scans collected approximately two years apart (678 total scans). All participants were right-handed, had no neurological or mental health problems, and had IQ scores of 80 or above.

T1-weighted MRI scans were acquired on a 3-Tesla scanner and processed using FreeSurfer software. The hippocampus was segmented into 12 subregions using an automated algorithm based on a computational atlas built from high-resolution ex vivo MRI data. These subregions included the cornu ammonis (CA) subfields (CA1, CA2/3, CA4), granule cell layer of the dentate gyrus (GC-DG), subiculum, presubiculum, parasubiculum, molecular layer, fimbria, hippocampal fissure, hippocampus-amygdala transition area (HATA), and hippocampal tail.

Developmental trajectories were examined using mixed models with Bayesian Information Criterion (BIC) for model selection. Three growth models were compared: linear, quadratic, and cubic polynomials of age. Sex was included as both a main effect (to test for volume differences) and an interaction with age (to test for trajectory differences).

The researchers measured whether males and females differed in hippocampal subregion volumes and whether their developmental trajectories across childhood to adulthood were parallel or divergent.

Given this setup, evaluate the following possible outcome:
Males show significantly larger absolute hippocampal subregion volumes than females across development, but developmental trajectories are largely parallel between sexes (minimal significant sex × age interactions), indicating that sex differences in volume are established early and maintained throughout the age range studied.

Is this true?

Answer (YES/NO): YES